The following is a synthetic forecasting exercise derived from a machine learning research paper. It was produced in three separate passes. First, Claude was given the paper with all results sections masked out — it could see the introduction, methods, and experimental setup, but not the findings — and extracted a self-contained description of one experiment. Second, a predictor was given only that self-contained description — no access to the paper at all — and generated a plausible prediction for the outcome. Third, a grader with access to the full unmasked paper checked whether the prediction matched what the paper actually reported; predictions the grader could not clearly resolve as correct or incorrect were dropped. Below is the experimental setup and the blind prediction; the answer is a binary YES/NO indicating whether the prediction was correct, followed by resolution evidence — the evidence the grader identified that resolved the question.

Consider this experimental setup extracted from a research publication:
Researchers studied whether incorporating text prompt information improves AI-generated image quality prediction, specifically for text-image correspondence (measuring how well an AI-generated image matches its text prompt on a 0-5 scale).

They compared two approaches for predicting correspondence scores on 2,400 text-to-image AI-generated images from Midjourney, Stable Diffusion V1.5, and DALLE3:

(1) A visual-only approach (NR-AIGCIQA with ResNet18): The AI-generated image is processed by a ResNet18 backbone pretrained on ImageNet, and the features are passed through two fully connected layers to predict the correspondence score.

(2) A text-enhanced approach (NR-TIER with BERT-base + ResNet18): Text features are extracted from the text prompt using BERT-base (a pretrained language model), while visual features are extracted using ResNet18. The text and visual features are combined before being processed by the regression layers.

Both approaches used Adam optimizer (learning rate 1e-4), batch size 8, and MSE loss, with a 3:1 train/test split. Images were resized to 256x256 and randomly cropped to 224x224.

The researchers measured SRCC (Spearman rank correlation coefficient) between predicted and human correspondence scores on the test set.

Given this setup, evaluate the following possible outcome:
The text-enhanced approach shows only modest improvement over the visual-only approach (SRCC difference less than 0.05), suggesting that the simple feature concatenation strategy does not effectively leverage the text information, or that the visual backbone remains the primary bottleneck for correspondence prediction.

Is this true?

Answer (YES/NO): YES